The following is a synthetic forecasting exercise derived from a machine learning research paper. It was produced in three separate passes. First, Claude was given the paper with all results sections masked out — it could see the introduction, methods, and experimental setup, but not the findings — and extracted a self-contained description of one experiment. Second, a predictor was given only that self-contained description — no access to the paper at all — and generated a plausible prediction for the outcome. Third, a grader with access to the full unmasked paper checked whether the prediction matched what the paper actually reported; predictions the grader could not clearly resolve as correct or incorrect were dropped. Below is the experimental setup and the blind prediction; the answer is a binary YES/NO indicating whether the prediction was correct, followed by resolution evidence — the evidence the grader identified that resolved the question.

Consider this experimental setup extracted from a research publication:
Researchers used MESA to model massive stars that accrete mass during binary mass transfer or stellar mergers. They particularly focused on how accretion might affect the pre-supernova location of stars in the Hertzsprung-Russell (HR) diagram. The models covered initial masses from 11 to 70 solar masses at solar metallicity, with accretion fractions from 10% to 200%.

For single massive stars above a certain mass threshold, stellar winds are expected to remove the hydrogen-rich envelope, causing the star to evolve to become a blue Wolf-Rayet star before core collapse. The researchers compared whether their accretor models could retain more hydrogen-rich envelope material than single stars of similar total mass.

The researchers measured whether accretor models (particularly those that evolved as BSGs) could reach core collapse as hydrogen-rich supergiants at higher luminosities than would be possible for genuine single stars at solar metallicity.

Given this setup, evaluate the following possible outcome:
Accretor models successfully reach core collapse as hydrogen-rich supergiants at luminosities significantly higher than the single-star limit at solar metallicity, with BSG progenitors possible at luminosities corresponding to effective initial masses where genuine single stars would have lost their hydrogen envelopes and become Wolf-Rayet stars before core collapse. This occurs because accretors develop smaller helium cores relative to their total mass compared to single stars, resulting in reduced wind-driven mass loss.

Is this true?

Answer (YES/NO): YES